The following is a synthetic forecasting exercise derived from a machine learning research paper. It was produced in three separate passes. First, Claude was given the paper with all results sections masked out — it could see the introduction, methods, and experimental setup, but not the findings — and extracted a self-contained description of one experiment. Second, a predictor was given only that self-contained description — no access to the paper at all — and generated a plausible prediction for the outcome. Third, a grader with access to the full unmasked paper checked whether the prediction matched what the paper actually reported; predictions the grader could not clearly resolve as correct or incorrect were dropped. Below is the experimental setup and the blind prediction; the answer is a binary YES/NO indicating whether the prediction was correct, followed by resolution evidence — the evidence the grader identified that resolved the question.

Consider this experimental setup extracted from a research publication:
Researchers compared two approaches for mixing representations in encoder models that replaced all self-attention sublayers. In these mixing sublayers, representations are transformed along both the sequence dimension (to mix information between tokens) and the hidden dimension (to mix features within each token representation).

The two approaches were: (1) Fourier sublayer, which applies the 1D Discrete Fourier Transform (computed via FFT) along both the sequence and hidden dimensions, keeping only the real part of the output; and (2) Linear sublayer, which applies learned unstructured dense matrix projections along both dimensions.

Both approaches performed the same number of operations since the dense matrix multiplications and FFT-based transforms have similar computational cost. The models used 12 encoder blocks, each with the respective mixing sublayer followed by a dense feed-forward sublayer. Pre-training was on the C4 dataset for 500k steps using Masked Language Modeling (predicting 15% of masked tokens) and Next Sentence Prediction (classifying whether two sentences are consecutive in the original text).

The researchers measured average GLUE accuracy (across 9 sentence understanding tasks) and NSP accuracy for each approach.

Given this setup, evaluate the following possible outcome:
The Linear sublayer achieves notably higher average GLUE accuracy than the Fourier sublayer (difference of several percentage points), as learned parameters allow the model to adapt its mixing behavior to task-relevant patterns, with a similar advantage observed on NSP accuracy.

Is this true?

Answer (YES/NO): NO